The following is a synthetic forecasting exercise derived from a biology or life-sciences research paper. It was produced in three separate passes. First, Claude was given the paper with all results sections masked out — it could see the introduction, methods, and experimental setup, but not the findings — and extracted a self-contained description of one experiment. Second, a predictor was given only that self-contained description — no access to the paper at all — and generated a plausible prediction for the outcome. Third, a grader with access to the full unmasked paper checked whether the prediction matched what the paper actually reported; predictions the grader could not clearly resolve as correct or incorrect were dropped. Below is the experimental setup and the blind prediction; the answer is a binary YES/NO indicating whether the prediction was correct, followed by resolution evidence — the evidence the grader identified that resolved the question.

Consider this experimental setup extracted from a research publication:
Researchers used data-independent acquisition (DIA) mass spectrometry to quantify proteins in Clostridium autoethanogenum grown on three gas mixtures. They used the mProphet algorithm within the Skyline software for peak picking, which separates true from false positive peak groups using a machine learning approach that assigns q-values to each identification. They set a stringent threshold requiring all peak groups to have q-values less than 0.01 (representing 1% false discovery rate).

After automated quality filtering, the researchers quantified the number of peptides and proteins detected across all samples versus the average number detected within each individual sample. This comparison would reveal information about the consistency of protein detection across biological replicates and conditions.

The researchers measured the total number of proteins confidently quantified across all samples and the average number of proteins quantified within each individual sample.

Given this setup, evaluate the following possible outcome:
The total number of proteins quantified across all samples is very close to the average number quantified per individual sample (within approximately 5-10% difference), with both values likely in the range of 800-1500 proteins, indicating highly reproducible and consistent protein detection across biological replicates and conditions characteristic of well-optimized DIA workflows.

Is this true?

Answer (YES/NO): NO